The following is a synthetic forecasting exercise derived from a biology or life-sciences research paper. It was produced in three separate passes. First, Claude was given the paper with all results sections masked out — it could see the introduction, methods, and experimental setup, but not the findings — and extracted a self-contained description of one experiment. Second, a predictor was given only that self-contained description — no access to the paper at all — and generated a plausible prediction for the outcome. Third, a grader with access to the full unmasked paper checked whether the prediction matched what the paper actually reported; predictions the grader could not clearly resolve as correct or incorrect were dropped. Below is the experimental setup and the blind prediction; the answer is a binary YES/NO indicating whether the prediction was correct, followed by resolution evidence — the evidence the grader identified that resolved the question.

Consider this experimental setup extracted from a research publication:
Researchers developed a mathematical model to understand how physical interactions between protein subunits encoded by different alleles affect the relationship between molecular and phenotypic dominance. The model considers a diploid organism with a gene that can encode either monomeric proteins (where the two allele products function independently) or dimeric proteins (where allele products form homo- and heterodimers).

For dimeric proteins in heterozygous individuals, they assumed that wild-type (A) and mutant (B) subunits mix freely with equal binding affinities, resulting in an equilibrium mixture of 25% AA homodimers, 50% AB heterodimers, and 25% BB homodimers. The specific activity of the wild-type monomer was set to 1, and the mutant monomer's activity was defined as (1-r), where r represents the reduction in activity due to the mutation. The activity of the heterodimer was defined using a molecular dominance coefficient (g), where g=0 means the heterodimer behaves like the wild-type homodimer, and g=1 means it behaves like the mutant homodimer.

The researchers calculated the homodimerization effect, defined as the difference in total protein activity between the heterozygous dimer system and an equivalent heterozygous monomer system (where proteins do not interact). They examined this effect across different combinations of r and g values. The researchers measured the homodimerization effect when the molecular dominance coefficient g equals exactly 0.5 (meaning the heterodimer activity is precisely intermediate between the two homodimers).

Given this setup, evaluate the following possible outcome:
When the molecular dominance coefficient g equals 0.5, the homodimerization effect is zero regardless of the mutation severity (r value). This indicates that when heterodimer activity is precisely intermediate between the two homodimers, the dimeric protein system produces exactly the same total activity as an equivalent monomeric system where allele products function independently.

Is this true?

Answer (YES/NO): YES